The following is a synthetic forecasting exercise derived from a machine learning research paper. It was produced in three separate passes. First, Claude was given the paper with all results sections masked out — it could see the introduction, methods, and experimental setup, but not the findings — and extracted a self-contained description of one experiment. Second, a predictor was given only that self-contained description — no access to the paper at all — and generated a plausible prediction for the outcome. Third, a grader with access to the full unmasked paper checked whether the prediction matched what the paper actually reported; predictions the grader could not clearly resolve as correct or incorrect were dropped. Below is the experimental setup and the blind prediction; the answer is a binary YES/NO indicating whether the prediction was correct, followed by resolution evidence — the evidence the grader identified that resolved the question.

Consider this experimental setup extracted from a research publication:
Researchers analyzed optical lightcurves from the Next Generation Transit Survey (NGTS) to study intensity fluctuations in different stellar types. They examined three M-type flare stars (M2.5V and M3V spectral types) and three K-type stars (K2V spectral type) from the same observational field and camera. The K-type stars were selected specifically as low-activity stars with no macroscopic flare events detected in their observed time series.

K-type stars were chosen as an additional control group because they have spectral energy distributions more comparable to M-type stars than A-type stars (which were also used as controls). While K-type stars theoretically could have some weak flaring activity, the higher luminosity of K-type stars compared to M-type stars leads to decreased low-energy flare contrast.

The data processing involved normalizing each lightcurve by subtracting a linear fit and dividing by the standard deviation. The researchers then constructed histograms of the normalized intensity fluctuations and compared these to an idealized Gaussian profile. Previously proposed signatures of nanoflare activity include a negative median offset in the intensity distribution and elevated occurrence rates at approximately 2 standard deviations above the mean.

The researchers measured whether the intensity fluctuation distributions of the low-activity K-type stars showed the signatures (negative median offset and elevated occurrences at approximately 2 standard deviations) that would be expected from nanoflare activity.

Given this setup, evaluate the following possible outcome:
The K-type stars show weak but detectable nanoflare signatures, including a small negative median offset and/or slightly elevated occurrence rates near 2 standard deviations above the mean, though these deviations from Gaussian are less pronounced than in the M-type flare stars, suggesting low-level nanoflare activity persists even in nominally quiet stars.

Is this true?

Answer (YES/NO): NO